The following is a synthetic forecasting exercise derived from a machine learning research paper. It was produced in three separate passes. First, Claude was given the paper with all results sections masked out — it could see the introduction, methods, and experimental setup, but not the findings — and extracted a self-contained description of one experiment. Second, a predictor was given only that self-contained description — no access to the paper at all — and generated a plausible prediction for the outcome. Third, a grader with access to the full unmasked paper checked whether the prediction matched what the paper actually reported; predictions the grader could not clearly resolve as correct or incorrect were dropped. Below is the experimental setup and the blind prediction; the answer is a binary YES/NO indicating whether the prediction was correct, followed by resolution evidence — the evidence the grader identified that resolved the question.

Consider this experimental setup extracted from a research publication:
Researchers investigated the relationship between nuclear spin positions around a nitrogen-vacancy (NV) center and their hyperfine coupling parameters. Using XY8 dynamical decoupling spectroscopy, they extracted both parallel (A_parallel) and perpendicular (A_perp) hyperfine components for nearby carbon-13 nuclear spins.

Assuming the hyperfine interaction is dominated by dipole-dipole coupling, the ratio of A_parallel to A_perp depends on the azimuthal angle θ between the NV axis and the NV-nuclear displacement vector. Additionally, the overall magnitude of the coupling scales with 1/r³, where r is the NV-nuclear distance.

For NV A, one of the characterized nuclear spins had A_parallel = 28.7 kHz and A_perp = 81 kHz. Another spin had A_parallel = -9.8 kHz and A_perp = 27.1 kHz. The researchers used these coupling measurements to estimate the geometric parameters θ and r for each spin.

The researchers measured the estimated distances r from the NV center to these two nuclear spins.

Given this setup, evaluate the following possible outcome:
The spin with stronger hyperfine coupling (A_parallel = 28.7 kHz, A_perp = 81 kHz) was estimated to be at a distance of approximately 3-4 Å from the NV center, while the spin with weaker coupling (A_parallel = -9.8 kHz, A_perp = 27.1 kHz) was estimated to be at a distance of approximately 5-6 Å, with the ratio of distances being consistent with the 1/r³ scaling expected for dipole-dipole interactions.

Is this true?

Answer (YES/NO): NO